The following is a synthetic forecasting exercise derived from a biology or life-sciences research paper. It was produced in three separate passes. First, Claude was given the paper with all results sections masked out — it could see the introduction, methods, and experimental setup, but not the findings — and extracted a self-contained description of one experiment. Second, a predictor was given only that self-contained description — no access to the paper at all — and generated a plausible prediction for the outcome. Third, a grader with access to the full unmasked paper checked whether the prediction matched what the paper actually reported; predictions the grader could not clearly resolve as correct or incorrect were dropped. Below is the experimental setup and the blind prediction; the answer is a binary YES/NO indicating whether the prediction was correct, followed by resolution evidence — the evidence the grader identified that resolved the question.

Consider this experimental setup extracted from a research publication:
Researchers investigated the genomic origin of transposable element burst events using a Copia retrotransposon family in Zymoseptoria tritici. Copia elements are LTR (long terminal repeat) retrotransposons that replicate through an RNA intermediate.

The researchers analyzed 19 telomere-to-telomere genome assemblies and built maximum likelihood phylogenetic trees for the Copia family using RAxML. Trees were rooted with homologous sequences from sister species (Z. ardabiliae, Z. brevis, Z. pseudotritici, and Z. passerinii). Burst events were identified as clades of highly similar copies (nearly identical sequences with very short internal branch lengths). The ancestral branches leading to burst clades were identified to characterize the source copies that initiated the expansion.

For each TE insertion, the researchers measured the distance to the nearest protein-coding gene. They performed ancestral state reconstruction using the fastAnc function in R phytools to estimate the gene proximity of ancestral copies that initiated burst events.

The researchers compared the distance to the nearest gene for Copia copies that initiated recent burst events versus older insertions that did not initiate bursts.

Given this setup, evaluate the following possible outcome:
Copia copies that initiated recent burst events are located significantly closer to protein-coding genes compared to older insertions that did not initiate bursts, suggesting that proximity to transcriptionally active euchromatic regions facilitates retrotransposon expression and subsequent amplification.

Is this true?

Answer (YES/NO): YES